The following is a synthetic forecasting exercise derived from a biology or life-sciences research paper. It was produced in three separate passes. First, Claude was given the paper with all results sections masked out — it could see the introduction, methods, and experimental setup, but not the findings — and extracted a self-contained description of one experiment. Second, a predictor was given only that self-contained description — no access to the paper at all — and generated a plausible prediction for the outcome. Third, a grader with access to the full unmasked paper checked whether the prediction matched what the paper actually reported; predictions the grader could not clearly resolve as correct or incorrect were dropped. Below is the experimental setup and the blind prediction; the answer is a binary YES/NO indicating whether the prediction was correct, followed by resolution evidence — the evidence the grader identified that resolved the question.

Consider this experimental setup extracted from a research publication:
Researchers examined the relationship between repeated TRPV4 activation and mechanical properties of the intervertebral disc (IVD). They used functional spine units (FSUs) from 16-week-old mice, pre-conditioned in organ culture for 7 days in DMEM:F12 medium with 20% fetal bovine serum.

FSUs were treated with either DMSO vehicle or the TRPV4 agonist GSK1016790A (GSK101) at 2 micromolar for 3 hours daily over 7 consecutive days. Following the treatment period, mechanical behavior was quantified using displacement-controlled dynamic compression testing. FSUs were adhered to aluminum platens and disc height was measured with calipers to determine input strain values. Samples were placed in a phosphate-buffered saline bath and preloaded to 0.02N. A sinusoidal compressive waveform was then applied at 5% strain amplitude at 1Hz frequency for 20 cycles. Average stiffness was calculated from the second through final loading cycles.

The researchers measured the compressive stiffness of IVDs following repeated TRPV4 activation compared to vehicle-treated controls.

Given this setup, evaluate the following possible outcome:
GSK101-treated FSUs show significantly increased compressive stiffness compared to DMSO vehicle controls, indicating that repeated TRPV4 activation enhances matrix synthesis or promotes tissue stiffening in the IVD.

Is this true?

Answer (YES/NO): YES